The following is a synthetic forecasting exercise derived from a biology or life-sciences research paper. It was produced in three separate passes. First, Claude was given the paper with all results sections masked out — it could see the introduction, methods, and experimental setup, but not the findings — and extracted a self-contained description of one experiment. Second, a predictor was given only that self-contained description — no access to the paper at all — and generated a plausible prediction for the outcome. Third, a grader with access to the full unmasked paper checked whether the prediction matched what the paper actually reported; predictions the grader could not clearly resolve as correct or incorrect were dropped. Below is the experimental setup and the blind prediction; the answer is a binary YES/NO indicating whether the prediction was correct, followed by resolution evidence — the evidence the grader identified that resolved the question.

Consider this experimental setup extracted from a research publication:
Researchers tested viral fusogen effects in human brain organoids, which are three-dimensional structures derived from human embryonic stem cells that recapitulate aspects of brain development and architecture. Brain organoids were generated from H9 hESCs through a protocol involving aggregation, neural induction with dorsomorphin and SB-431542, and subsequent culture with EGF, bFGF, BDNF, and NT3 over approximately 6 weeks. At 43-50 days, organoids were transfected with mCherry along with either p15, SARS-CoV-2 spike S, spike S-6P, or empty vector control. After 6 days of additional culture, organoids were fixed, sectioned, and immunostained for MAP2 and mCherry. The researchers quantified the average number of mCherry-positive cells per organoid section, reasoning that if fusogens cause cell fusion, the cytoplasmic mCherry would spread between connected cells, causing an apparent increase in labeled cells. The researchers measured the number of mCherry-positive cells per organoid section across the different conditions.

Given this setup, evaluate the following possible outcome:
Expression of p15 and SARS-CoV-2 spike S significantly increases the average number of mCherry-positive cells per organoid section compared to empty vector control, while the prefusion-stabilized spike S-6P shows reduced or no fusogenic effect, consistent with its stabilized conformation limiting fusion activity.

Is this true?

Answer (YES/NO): YES